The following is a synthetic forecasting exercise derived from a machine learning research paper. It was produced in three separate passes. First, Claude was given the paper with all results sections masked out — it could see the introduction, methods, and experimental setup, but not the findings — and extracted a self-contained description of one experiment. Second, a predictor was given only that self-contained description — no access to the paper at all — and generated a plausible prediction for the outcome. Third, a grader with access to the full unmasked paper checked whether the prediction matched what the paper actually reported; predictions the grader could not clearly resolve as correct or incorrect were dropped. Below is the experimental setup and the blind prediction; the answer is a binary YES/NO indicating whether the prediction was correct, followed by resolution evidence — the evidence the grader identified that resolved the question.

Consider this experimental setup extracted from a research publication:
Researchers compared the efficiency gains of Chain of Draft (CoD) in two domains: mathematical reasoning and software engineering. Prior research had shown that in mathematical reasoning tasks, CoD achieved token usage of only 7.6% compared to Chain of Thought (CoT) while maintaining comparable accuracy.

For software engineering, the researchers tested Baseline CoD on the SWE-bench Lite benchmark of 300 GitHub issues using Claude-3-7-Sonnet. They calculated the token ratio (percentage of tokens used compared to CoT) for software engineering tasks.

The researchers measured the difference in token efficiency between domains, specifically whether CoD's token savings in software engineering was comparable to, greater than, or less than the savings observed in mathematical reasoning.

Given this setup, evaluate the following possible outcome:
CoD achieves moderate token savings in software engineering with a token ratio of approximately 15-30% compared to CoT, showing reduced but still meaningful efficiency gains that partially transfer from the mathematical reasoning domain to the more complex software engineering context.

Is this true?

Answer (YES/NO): NO